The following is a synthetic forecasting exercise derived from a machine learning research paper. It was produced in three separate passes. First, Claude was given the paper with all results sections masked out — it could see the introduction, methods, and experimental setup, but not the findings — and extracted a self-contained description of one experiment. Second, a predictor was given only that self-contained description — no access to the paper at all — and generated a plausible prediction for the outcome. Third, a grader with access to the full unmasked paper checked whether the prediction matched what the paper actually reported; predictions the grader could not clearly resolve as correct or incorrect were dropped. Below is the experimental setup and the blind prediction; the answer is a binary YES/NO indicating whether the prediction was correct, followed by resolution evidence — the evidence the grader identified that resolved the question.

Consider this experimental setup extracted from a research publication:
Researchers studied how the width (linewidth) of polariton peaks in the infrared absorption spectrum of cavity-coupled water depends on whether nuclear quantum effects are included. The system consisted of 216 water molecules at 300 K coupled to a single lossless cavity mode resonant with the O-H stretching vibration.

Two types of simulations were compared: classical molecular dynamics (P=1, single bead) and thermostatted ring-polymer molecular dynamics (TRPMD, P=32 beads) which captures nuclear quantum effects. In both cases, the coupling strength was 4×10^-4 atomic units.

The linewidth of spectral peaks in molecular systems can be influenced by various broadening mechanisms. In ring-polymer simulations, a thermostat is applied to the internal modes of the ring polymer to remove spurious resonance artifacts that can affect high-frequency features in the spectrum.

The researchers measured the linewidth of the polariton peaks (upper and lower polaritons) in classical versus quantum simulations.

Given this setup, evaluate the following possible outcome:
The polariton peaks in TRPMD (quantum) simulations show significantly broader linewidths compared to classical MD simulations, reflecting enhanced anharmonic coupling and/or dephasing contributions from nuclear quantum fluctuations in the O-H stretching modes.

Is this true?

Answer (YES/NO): NO